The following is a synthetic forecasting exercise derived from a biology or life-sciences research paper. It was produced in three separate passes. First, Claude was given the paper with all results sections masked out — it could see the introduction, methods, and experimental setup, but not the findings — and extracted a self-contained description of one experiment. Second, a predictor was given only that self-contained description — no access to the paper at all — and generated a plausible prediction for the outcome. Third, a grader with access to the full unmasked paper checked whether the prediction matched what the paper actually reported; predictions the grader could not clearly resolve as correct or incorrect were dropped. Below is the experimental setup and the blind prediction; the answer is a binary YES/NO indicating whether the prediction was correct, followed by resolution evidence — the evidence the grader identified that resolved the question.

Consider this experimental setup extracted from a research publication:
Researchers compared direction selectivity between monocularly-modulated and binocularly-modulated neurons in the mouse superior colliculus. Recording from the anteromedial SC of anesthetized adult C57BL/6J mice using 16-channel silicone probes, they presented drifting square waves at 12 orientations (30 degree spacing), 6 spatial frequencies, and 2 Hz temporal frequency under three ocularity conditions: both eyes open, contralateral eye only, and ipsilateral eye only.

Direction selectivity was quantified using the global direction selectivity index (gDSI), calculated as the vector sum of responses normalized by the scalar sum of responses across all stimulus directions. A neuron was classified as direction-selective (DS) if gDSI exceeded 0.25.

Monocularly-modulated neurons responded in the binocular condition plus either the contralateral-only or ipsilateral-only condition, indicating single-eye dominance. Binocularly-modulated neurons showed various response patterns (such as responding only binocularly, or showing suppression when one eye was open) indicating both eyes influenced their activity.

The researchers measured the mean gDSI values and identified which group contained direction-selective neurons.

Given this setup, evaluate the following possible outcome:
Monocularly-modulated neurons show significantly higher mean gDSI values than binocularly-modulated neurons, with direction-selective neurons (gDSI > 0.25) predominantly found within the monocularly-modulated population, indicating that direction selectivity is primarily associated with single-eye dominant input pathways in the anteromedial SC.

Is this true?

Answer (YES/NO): NO